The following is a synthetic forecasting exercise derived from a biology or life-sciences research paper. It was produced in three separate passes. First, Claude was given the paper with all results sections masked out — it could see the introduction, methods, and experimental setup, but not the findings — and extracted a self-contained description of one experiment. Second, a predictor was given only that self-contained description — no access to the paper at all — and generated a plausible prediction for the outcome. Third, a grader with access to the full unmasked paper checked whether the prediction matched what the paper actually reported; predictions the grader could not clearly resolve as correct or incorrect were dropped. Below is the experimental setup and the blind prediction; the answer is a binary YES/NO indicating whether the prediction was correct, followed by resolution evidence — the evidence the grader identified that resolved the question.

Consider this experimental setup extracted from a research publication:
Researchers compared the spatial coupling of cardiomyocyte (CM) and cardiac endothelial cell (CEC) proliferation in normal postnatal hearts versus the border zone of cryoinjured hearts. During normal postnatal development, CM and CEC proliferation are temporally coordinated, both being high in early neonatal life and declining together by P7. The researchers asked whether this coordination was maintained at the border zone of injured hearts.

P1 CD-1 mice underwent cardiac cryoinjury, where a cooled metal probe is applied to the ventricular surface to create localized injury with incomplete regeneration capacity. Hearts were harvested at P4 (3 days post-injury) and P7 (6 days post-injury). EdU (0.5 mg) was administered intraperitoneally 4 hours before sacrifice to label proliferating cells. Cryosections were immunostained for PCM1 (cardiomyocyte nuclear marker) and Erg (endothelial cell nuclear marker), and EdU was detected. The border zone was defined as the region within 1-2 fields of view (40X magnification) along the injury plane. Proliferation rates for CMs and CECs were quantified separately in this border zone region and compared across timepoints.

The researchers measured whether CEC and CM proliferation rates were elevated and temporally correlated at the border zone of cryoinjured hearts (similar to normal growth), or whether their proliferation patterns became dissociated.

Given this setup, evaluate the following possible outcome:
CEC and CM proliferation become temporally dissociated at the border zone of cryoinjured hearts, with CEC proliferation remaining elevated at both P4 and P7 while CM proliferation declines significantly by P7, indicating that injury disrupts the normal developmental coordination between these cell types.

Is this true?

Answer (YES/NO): NO